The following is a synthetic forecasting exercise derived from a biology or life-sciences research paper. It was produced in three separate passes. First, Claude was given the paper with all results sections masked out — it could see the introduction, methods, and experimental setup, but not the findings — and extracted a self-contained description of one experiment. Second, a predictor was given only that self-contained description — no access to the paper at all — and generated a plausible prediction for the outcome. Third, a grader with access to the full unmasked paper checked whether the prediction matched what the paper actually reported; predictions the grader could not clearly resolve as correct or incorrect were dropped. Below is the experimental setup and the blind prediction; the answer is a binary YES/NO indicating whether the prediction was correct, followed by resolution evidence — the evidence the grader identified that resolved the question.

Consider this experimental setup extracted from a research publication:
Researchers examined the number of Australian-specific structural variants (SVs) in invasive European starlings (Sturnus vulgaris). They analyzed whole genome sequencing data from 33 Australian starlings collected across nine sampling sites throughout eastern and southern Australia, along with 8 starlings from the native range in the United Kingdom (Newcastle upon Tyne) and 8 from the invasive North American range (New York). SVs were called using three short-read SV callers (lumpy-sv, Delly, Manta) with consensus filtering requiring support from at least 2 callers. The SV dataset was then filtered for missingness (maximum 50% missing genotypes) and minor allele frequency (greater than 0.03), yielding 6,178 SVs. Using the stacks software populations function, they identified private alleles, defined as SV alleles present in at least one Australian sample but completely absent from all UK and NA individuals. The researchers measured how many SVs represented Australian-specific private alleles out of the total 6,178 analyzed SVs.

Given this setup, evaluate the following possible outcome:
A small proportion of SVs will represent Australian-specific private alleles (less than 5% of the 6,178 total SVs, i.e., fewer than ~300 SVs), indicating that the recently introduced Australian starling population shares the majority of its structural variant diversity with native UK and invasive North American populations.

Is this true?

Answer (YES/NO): NO